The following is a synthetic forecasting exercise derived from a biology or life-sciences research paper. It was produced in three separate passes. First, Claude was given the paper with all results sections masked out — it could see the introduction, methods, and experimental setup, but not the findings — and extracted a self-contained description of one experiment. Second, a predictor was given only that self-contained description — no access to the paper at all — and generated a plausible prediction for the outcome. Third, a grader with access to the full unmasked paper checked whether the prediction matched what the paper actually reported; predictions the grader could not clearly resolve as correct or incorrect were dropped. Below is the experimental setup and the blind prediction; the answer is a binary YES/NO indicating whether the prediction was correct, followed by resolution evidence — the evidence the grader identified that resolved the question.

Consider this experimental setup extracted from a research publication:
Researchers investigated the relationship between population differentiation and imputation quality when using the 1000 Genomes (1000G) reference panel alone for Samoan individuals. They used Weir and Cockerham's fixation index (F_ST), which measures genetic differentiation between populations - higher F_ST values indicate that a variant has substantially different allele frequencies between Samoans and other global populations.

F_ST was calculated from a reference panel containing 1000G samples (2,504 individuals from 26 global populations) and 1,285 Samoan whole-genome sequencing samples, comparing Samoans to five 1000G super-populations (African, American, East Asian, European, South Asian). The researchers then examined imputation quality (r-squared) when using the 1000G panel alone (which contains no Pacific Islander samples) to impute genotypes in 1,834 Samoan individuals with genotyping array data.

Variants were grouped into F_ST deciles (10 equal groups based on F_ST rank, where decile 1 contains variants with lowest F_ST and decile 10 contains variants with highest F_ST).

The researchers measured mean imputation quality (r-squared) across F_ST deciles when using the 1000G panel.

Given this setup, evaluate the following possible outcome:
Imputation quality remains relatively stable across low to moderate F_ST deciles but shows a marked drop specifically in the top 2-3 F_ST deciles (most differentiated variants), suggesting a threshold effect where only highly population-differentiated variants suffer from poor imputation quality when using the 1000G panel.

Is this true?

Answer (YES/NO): NO